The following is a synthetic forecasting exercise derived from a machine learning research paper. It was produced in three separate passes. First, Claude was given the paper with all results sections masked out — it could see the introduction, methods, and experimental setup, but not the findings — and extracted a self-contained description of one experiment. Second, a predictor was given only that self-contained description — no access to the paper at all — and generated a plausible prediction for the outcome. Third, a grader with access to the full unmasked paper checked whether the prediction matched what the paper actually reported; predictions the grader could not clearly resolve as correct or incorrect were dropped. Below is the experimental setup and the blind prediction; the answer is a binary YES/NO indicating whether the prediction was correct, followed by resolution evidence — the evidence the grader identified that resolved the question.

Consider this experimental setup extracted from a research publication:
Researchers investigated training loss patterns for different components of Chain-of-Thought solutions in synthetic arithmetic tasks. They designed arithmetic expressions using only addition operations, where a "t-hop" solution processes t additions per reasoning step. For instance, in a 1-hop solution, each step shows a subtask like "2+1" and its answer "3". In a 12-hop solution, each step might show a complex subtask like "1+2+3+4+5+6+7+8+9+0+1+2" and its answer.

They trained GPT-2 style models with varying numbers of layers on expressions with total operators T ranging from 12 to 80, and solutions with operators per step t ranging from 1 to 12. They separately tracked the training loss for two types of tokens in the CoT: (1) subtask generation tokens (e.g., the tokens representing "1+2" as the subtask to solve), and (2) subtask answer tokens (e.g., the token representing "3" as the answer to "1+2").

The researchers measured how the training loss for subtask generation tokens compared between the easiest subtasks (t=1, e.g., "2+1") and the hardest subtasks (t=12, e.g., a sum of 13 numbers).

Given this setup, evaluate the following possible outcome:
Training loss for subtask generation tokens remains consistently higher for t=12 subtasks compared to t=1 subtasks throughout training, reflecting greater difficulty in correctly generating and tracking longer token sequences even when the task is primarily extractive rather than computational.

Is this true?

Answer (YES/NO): NO